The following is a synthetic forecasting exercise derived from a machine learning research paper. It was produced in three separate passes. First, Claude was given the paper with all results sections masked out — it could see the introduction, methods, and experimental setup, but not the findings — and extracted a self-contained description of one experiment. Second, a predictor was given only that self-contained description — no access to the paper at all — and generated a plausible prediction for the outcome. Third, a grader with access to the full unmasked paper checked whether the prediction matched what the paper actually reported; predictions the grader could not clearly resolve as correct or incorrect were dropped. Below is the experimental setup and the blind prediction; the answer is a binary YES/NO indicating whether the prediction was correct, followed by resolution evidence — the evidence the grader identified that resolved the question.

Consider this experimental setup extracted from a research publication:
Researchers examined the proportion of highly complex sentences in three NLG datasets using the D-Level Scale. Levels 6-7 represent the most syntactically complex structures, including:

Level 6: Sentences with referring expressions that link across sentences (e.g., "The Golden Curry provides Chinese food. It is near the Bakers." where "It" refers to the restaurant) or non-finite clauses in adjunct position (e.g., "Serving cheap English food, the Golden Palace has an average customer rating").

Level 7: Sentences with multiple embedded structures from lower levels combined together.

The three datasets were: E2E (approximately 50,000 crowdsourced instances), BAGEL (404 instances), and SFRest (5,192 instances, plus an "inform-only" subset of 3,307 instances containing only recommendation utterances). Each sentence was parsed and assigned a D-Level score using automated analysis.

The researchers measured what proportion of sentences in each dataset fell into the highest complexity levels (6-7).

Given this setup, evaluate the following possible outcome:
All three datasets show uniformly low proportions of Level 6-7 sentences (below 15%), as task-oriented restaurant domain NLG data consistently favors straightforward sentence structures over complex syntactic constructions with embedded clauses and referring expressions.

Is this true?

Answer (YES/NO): NO